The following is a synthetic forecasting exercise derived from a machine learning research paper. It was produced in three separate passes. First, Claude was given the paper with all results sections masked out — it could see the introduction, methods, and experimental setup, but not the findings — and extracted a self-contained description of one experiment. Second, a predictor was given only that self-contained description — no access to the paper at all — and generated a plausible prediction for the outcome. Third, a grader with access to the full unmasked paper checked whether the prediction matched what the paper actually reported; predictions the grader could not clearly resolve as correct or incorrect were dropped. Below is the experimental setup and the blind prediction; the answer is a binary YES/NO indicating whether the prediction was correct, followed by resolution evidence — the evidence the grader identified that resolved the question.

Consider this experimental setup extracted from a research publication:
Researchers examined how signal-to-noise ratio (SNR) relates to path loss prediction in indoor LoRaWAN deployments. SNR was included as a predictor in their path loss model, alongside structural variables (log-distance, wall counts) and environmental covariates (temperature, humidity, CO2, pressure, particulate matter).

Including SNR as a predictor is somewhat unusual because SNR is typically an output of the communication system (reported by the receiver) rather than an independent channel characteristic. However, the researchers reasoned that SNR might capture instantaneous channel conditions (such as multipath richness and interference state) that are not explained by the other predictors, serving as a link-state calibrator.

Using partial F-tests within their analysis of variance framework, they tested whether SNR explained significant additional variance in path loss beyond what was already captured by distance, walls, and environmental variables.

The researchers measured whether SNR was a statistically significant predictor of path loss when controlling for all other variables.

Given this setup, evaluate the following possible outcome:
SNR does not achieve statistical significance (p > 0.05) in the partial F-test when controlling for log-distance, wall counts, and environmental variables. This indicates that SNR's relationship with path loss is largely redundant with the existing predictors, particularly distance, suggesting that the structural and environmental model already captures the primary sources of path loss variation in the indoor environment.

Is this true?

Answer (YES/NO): NO